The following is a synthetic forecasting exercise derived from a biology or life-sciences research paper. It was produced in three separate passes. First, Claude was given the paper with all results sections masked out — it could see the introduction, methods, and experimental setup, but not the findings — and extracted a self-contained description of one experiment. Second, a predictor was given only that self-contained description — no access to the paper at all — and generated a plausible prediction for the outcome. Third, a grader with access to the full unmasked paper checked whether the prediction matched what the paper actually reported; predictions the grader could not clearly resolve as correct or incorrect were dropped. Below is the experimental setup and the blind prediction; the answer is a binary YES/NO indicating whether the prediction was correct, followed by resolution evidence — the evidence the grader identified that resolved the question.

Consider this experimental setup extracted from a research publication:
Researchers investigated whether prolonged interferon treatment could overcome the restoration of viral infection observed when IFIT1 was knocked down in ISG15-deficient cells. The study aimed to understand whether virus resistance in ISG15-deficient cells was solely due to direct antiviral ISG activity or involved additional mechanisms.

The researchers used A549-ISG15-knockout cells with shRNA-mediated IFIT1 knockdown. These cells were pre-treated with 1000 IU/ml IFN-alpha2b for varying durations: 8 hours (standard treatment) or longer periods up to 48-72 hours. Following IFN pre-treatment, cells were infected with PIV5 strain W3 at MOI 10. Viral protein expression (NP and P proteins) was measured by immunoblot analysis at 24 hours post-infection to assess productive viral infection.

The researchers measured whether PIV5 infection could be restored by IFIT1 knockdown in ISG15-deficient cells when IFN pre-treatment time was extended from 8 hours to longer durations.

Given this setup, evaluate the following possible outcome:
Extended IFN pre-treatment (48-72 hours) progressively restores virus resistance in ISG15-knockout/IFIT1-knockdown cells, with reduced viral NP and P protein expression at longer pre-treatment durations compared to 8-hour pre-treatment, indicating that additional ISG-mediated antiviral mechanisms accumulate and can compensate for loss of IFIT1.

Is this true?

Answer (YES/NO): NO